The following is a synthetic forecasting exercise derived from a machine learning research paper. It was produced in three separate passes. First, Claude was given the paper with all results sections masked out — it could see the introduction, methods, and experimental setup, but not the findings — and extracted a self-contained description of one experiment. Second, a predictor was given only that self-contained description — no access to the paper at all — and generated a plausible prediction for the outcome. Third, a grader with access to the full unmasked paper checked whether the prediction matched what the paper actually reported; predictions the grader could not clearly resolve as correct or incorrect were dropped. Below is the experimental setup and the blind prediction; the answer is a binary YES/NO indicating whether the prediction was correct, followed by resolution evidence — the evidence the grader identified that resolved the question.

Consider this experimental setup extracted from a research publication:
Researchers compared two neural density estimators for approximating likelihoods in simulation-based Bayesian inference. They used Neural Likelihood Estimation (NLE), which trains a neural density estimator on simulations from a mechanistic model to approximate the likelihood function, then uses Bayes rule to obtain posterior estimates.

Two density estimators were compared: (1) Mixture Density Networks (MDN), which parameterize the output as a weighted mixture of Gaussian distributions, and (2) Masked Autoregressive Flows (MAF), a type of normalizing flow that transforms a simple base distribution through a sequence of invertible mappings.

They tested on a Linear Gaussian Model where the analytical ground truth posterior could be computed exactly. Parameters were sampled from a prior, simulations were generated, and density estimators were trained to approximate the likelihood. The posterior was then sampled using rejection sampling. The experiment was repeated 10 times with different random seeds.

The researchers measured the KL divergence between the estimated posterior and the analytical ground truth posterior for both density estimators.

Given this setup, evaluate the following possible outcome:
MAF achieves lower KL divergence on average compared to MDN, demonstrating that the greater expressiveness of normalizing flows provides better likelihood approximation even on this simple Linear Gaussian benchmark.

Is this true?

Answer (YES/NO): NO